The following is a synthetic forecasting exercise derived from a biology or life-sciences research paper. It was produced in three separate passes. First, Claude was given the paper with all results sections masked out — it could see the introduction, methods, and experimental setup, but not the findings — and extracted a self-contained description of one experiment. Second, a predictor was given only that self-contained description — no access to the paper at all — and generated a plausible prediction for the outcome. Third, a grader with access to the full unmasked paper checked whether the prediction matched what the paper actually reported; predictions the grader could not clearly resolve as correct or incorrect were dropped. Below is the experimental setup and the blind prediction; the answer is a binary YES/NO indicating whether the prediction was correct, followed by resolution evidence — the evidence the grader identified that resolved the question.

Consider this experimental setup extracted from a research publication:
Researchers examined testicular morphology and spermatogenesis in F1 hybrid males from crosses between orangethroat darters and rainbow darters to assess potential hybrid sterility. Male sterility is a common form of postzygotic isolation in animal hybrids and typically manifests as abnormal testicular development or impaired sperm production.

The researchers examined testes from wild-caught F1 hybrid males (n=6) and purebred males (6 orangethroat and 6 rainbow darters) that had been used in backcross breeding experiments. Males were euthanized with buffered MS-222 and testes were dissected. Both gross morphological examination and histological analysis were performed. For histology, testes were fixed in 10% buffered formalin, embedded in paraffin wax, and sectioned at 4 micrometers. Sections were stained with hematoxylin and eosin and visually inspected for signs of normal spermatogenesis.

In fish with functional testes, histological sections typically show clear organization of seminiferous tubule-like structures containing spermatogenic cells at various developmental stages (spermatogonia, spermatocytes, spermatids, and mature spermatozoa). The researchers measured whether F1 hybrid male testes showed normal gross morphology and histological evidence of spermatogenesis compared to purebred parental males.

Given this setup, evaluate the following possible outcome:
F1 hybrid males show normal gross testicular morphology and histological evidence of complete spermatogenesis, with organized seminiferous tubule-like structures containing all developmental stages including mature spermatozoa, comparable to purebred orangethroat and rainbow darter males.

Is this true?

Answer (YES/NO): YES